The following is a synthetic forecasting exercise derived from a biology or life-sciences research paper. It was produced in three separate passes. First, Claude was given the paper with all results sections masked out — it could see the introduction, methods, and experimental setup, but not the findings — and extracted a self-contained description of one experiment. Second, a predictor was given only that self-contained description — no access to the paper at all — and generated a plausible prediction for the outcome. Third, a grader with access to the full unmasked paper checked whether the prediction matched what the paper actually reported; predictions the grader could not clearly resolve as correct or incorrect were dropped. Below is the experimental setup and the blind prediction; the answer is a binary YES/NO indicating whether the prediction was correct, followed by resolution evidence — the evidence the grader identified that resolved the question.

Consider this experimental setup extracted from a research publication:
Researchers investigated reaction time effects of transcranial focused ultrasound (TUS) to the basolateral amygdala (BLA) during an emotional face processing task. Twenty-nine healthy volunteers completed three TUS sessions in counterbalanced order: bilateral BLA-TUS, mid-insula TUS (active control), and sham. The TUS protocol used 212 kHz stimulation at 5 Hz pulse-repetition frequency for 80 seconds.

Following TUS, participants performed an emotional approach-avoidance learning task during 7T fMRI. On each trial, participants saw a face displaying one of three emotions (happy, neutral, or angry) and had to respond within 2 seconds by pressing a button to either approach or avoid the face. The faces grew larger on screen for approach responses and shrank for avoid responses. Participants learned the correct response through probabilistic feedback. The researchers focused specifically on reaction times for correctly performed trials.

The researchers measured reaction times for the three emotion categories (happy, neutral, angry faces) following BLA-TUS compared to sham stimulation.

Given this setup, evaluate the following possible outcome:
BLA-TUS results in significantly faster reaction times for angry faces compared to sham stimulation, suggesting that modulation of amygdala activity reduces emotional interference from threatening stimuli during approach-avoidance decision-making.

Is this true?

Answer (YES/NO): NO